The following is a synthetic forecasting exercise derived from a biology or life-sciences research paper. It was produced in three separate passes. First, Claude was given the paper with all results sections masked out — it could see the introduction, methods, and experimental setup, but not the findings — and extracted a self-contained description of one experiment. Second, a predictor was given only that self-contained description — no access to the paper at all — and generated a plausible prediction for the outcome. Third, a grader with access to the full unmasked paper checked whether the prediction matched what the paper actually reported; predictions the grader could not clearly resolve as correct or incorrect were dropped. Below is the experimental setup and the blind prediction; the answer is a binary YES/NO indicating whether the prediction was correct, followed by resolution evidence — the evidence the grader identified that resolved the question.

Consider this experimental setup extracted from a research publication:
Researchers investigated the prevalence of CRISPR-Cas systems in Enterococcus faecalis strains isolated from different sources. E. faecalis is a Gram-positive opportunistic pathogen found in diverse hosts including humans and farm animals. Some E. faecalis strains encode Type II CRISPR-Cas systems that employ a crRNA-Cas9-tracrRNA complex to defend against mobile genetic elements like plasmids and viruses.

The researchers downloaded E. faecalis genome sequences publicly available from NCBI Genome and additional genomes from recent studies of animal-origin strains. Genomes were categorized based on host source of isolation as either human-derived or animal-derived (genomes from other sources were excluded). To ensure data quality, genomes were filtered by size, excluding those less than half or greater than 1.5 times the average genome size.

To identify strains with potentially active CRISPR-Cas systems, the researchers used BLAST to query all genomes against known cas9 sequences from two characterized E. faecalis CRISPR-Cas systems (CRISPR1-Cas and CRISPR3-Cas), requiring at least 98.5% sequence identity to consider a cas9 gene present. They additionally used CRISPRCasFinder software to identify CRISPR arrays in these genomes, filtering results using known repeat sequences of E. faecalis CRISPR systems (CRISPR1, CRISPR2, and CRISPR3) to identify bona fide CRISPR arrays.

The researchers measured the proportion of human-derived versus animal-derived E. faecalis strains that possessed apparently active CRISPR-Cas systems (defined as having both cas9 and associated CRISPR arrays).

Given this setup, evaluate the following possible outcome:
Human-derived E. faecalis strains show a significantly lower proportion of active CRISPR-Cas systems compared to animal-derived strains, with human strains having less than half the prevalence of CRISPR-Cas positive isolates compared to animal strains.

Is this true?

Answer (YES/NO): NO